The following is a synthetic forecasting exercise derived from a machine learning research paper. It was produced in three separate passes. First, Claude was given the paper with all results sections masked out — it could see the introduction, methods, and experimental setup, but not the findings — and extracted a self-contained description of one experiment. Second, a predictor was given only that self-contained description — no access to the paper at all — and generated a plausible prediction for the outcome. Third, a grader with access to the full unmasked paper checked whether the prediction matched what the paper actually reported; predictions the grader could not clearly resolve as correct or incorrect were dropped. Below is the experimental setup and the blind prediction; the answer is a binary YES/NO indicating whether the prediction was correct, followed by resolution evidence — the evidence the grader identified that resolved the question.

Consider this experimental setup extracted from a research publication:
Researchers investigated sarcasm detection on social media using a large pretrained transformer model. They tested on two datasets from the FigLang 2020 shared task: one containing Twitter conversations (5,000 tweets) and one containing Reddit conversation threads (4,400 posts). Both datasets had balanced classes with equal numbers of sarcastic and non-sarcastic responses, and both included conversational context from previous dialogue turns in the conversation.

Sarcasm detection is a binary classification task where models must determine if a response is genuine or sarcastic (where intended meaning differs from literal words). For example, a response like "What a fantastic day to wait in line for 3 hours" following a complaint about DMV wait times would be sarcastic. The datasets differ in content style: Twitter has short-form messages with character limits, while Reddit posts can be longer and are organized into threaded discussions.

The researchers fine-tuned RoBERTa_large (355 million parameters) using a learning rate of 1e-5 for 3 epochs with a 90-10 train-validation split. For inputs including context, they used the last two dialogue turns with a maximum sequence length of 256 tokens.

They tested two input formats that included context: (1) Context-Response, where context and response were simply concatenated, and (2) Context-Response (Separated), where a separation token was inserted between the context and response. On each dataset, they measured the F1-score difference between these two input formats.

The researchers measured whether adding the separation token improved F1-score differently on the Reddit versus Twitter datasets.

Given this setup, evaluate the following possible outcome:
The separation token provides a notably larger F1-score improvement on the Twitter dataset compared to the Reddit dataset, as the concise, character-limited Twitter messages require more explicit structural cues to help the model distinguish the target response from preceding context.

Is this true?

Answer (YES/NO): NO